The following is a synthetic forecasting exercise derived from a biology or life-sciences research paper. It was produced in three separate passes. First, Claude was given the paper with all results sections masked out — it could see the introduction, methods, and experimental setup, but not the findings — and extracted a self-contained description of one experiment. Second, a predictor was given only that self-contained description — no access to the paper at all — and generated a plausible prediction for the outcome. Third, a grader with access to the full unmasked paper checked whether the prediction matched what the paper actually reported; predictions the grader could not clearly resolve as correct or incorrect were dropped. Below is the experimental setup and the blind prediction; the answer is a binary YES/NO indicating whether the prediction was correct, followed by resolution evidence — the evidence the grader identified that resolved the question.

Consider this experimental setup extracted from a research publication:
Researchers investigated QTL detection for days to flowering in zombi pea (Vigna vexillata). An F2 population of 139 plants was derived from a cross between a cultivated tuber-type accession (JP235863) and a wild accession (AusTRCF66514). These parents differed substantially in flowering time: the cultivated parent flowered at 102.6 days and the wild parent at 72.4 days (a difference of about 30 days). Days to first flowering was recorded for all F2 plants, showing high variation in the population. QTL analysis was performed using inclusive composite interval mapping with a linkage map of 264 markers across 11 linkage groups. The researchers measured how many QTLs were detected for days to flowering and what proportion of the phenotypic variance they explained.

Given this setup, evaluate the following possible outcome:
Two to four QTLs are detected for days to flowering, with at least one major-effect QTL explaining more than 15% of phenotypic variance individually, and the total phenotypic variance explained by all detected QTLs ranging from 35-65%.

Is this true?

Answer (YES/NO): NO